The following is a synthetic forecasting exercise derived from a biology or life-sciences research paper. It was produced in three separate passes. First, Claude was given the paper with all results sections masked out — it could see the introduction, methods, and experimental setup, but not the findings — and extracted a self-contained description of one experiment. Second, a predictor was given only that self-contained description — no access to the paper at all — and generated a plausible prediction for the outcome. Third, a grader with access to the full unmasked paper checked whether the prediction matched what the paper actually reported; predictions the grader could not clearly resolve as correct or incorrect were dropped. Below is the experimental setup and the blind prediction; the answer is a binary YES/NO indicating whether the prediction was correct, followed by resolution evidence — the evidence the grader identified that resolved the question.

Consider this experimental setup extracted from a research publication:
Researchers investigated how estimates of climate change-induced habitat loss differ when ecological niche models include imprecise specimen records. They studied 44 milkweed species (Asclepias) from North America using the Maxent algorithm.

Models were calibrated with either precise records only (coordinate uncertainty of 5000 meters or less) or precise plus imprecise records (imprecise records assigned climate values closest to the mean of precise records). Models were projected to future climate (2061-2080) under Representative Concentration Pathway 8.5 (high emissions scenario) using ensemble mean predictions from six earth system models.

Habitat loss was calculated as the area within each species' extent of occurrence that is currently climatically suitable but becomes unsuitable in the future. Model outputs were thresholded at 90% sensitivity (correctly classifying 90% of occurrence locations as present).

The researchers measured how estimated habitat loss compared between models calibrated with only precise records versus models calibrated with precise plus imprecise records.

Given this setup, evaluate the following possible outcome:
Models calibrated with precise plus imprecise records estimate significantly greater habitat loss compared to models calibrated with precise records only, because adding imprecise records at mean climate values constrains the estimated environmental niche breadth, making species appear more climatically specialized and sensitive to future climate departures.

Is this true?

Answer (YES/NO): NO